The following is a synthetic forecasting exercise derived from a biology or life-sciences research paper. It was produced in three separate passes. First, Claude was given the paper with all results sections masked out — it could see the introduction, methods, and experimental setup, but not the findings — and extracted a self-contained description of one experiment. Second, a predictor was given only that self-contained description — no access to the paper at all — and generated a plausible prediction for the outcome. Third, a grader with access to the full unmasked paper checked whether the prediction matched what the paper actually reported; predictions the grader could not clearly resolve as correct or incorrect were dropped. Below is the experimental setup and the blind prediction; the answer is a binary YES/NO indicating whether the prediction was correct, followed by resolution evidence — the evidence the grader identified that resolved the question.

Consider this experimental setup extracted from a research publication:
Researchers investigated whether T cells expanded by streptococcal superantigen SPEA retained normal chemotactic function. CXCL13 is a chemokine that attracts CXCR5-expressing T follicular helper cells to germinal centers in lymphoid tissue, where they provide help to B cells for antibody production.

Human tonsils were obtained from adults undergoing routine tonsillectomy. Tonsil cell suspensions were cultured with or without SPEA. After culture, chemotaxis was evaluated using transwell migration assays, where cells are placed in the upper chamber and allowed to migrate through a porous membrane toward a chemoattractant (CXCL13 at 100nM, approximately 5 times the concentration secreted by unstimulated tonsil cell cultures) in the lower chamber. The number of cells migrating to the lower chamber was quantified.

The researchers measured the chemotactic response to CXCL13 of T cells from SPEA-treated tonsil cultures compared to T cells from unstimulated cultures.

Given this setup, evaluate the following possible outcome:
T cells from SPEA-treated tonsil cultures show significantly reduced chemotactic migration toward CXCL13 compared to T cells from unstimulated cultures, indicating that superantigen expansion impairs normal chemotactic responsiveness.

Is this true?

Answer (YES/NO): YES